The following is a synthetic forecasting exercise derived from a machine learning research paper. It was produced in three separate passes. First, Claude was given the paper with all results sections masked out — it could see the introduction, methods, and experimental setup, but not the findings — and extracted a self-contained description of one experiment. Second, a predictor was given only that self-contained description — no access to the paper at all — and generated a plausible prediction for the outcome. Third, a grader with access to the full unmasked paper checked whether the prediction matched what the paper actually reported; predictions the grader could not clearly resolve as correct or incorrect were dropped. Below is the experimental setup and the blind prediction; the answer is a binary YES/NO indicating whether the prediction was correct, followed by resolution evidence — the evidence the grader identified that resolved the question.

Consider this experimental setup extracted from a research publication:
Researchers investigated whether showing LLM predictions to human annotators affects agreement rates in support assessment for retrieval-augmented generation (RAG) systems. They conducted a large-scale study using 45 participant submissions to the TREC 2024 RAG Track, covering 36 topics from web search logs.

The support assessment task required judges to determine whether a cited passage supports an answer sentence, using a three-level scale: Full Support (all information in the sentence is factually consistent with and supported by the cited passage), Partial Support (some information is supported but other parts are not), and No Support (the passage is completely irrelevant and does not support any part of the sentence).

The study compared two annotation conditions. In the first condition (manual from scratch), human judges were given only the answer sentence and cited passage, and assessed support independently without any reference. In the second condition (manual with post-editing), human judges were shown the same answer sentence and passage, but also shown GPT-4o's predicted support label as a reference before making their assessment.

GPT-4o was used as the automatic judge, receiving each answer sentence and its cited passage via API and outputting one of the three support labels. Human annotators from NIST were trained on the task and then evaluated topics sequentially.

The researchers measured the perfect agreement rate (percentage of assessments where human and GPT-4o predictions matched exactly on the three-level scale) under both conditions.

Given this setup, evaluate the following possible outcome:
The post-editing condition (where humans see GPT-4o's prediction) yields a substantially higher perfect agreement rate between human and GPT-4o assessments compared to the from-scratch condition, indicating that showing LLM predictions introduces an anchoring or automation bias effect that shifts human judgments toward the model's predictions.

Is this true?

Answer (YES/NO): YES